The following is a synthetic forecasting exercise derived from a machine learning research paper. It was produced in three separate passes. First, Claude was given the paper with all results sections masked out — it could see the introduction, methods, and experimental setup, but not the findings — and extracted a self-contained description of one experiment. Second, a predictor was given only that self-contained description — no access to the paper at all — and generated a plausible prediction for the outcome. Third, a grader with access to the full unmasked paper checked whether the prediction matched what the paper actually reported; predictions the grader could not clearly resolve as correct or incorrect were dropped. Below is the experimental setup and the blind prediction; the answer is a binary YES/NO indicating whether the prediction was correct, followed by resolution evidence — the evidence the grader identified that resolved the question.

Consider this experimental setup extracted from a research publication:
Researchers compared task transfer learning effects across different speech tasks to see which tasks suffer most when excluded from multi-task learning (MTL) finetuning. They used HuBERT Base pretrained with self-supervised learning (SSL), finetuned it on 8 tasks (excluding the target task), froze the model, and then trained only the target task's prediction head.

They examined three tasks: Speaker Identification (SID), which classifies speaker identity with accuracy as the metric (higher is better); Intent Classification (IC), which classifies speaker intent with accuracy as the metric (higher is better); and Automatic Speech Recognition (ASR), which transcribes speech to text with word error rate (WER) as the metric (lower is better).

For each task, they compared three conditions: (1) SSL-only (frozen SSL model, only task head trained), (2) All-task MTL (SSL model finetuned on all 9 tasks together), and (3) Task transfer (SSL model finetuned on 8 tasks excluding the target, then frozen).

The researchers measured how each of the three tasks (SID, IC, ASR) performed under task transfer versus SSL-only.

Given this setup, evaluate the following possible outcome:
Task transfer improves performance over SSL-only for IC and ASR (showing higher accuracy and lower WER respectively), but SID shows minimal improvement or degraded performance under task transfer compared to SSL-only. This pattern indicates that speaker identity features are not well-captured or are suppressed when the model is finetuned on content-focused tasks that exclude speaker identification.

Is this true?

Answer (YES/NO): NO